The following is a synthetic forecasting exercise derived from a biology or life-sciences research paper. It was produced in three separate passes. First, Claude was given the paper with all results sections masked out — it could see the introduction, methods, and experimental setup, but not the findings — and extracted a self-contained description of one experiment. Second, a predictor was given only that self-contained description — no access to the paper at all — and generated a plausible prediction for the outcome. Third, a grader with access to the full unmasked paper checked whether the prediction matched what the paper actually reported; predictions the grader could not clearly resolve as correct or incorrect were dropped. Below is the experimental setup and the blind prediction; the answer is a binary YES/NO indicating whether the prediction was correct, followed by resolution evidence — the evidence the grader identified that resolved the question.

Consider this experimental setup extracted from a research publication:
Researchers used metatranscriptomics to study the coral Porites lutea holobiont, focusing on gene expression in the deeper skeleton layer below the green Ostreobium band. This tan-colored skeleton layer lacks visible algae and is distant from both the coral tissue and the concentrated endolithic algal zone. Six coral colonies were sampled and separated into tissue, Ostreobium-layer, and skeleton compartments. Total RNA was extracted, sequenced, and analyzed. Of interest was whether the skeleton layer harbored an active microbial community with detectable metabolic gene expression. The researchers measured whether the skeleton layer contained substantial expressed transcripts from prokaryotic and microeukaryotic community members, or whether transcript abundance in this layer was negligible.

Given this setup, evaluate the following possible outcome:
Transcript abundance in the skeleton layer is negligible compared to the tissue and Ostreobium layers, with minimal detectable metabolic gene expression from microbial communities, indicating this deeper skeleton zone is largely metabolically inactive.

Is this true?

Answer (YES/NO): NO